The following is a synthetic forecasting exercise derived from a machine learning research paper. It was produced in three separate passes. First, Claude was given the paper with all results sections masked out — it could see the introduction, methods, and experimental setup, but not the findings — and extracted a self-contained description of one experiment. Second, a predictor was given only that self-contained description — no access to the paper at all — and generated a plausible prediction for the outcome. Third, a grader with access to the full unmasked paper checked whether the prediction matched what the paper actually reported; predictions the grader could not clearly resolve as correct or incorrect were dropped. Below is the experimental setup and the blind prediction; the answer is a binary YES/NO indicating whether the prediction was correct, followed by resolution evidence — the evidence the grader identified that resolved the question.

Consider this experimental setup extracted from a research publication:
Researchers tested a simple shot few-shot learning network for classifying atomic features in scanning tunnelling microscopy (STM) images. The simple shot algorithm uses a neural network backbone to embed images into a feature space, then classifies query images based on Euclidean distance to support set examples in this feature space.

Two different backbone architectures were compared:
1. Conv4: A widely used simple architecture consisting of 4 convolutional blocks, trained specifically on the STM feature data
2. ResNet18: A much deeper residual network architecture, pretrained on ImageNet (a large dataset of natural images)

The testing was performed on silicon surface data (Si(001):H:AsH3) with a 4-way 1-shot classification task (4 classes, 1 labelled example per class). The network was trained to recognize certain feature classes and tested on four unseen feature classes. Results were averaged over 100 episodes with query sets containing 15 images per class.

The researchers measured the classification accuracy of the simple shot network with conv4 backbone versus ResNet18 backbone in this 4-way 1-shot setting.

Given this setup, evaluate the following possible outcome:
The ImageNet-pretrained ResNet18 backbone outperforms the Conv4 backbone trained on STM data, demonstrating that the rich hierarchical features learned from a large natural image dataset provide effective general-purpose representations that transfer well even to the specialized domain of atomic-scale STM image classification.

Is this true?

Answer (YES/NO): NO